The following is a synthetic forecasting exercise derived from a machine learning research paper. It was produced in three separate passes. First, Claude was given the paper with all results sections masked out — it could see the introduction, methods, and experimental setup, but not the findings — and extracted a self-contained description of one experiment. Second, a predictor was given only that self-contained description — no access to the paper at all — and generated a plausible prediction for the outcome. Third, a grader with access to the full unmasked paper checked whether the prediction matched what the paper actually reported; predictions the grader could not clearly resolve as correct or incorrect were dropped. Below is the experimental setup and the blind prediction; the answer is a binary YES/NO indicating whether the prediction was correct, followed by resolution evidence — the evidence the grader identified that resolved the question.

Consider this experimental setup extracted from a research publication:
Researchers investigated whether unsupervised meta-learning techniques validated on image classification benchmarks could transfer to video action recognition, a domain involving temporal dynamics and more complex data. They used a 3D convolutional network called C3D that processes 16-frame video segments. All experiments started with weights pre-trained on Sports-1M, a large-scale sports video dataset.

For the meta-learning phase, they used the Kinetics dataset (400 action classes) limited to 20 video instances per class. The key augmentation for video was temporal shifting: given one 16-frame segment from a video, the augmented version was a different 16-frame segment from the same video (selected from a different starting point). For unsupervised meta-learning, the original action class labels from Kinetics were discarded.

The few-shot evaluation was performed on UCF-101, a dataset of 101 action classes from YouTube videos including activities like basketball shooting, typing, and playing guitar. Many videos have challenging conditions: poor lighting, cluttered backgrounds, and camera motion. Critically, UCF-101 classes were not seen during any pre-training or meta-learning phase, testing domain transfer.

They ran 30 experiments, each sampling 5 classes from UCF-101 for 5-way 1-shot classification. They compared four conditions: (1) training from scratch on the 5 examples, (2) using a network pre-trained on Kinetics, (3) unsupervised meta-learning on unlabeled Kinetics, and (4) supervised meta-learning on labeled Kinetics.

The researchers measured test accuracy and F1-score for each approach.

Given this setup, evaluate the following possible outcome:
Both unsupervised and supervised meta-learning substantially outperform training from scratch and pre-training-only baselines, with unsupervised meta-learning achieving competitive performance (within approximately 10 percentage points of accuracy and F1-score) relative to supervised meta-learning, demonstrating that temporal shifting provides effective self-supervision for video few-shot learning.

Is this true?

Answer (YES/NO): YES